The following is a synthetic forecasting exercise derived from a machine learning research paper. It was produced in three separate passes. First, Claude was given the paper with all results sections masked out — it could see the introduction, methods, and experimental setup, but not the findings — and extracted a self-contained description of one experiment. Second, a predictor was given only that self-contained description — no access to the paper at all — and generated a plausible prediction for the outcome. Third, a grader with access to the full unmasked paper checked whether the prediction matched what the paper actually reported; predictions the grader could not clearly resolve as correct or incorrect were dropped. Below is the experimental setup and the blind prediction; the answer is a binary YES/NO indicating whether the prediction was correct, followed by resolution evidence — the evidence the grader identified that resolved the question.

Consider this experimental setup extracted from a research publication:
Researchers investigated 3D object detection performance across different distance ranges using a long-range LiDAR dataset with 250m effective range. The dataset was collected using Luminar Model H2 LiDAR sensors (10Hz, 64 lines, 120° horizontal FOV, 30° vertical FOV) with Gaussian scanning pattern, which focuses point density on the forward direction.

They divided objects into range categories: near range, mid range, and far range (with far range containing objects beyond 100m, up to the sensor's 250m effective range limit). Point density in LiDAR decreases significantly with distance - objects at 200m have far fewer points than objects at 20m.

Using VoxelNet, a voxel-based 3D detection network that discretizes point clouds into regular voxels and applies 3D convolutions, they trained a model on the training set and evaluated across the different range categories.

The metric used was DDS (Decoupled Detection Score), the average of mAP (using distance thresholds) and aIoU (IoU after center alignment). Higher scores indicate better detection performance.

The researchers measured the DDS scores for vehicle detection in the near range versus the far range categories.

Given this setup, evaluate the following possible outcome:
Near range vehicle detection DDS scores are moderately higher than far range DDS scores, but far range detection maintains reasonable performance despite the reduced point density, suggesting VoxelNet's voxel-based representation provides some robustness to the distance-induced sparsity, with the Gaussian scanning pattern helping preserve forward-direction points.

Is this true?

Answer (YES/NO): NO